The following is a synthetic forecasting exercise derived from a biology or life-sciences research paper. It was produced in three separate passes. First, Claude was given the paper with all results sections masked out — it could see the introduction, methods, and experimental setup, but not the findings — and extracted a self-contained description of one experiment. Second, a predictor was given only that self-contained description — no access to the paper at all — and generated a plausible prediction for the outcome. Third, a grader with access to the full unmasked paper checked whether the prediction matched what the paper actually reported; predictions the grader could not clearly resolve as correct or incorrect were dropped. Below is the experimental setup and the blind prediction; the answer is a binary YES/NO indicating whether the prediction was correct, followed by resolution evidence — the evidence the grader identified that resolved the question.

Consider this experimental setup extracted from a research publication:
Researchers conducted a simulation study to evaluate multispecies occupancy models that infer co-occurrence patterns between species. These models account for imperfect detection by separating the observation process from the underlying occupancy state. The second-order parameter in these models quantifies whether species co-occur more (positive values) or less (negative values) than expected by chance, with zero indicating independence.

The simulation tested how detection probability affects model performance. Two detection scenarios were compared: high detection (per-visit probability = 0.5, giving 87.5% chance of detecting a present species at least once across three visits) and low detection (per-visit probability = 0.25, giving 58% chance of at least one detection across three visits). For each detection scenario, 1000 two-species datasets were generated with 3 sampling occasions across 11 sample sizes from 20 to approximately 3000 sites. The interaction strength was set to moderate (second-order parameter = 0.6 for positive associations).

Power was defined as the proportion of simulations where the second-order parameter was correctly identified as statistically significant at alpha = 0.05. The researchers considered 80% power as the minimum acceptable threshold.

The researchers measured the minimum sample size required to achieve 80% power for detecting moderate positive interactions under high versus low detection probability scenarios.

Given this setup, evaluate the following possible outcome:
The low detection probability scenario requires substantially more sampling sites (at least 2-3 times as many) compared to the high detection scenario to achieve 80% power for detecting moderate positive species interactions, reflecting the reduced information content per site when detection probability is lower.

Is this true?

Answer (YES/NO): YES